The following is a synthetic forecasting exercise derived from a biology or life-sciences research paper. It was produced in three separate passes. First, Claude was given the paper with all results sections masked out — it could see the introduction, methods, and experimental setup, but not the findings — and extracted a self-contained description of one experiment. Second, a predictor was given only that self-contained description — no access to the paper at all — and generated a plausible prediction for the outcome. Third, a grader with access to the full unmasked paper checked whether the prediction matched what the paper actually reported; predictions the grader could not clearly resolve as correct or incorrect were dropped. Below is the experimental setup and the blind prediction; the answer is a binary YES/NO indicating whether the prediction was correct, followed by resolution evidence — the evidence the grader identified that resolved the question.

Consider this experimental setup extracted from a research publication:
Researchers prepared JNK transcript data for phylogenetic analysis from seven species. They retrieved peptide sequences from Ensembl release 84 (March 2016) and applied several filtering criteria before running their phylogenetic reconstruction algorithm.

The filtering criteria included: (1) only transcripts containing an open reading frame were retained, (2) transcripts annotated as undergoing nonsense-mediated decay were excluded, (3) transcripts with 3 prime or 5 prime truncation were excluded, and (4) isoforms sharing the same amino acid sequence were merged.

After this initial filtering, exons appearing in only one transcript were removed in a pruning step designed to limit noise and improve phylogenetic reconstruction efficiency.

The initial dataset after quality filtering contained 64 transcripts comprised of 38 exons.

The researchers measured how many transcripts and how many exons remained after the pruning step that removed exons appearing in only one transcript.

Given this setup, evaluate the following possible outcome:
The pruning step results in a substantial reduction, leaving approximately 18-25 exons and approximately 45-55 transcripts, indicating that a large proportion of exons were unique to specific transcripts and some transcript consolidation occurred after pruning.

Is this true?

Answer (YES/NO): NO